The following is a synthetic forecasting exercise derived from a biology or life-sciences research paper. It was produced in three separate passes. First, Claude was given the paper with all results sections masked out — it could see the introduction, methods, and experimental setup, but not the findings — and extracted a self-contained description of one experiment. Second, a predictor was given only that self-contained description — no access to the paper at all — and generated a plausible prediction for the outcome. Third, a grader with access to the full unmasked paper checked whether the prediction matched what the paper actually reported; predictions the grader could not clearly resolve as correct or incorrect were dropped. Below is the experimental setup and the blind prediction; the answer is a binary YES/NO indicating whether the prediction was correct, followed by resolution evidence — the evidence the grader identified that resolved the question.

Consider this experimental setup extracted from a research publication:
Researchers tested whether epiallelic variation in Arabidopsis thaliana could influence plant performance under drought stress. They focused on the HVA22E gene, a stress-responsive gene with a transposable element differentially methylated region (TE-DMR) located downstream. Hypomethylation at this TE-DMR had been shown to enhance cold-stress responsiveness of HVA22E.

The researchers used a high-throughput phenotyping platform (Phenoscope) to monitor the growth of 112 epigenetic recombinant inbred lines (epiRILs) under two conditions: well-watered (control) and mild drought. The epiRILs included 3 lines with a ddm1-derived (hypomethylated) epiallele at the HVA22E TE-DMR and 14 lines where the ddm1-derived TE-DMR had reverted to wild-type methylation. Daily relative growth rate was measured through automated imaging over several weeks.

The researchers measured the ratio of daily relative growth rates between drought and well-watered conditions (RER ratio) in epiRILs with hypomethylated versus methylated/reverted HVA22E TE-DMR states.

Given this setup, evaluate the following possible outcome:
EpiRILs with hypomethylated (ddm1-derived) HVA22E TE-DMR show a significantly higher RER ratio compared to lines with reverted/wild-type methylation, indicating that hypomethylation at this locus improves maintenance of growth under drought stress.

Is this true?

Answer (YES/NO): NO